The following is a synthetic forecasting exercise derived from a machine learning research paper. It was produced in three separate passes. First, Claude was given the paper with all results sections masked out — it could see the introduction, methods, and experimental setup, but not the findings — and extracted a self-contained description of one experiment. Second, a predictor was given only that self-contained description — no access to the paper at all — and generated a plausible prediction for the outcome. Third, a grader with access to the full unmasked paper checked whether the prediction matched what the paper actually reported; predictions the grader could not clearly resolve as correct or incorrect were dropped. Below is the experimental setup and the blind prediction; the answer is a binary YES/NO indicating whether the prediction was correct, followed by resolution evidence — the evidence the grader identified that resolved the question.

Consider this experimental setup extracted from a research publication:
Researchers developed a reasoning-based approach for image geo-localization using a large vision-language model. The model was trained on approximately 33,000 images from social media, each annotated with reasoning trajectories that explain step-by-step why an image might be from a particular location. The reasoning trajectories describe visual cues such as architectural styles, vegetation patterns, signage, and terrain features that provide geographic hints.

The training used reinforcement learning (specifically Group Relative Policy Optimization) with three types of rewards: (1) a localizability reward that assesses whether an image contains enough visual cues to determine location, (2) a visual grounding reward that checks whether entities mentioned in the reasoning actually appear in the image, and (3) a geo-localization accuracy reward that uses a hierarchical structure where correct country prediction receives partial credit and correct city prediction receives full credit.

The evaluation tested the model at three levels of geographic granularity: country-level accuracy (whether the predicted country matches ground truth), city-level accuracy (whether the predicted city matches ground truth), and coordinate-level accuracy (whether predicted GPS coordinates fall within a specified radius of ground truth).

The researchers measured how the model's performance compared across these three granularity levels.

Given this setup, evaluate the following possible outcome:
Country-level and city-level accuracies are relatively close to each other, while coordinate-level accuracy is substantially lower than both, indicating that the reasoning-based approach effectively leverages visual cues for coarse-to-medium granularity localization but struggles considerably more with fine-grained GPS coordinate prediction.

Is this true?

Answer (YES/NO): NO